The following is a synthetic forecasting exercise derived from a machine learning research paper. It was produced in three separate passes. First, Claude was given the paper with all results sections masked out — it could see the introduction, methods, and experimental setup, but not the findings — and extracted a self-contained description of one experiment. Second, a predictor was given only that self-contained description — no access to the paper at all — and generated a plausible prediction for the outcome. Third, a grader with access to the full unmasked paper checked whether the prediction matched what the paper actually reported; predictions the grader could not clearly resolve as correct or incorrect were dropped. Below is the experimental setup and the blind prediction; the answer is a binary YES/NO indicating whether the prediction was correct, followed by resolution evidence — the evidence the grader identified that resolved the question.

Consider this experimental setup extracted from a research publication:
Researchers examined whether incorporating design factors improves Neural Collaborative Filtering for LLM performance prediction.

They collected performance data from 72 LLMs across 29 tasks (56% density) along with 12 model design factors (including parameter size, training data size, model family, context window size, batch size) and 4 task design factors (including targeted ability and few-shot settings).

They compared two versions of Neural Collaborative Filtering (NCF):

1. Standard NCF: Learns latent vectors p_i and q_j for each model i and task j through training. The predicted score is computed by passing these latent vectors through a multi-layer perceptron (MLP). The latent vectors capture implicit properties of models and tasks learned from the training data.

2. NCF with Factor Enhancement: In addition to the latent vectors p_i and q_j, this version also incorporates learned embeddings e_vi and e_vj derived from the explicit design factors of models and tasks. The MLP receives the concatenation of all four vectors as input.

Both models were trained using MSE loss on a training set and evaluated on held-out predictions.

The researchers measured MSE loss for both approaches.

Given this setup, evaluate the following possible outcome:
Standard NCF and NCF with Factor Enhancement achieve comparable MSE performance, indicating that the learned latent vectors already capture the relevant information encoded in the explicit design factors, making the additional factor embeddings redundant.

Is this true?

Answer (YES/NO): NO